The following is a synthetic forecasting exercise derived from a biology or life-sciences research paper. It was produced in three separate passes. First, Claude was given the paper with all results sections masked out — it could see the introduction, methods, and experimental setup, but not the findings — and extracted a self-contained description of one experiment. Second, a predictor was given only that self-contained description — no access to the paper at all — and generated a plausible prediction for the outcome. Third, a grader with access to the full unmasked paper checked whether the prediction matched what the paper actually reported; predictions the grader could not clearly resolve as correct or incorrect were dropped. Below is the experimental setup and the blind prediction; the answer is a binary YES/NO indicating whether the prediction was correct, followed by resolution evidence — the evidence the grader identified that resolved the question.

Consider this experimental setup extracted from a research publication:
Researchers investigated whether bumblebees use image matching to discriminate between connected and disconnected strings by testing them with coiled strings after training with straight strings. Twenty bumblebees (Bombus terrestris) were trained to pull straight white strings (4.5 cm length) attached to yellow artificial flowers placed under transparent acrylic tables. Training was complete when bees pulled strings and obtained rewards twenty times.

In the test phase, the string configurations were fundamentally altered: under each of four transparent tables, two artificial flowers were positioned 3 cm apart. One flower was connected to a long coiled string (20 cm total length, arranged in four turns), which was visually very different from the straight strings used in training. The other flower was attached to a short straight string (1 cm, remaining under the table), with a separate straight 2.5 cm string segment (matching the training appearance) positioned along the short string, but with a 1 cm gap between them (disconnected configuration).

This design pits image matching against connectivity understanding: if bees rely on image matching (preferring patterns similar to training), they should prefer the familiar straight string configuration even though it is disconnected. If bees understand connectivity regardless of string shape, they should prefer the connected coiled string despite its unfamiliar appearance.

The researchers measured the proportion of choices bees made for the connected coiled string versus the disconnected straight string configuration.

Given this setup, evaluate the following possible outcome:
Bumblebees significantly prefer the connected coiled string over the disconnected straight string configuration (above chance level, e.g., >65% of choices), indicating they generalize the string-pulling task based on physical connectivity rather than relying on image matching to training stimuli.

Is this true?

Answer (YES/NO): NO